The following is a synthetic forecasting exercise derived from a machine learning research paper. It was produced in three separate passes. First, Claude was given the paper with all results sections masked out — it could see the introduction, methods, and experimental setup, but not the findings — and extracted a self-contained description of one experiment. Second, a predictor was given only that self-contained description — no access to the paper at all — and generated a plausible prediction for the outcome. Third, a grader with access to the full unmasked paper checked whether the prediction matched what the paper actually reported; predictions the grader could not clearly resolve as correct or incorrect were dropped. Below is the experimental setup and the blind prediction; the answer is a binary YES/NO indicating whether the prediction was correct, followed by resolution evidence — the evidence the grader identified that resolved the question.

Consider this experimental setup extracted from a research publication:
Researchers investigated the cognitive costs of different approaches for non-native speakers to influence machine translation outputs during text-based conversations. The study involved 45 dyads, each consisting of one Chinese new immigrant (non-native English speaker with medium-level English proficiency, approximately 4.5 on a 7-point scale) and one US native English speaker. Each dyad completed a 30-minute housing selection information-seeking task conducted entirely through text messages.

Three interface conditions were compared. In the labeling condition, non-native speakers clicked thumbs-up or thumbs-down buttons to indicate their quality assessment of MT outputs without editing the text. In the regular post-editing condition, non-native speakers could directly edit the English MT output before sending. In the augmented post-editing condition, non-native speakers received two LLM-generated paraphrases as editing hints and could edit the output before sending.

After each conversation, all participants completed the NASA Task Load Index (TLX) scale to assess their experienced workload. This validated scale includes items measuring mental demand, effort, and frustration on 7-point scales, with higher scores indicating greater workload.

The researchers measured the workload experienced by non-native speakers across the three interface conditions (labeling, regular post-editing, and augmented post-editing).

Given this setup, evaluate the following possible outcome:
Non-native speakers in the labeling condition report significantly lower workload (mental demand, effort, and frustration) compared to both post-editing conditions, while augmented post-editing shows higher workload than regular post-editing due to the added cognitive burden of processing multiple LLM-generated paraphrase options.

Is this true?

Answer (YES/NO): NO